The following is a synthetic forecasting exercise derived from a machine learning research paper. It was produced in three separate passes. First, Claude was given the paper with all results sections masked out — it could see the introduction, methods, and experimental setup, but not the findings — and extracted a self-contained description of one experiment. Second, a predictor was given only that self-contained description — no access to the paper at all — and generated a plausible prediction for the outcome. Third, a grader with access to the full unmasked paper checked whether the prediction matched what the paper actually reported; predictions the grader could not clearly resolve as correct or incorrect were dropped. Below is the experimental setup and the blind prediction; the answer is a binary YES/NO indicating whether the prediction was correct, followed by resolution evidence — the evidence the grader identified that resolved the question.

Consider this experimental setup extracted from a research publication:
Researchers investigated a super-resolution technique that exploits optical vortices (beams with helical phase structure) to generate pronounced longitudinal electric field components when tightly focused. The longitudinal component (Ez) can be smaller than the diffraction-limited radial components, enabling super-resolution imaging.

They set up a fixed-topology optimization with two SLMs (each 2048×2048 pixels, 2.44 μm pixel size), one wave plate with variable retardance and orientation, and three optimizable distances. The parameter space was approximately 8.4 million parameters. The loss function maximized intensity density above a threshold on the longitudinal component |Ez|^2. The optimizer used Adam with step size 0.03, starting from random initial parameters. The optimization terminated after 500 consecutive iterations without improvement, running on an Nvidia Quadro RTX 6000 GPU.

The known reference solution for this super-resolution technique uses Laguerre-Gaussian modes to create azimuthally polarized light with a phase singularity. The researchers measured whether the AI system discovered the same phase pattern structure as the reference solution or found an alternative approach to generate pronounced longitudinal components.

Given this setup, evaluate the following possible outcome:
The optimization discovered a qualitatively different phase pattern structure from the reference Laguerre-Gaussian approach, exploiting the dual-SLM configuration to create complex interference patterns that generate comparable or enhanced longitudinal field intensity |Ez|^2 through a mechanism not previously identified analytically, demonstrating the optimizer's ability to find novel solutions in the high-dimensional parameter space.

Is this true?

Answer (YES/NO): YES